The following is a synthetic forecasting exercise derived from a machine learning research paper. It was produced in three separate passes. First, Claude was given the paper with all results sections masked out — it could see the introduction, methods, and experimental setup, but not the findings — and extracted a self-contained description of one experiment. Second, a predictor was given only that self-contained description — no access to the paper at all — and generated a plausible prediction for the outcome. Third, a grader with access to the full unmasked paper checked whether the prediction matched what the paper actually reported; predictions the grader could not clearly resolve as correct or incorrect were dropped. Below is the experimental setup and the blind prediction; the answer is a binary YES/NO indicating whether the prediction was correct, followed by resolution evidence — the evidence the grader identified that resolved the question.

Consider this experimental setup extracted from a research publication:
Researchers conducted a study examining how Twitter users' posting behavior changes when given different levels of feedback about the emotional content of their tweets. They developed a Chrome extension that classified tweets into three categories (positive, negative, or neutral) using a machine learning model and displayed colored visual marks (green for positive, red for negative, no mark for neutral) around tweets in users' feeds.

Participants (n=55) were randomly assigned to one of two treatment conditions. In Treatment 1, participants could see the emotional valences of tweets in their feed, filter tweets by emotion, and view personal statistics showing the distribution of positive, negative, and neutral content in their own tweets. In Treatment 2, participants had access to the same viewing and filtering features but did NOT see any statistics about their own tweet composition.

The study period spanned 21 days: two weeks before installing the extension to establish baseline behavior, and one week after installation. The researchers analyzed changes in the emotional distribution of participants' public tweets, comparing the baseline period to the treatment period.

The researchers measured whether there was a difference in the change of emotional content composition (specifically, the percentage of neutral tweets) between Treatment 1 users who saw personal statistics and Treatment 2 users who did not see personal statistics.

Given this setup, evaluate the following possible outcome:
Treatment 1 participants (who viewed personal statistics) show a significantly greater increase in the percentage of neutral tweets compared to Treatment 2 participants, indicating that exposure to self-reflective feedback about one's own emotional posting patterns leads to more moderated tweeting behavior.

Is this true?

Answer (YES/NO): YES